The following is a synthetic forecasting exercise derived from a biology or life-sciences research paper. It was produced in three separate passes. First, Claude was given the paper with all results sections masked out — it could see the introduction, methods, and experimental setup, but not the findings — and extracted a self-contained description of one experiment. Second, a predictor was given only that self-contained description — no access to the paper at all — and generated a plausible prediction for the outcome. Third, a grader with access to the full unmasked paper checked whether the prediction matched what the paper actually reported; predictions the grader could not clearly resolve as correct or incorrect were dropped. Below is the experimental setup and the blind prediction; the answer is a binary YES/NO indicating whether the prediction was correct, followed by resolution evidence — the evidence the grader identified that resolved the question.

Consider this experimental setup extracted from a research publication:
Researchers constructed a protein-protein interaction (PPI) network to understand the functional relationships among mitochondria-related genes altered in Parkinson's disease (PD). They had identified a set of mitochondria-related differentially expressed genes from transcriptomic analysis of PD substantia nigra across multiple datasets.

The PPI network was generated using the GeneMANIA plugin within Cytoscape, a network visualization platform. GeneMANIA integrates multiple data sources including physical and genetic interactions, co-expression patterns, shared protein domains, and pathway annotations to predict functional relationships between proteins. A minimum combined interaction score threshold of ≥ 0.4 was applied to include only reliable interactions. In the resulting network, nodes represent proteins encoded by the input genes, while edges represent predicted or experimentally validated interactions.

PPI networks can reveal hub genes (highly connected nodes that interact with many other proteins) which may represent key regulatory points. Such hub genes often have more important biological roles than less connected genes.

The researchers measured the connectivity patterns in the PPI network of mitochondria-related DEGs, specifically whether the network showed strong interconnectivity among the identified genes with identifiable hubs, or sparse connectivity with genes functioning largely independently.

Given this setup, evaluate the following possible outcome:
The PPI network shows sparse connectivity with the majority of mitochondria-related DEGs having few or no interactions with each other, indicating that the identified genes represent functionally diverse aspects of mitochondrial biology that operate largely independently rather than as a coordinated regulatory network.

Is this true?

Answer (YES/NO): NO